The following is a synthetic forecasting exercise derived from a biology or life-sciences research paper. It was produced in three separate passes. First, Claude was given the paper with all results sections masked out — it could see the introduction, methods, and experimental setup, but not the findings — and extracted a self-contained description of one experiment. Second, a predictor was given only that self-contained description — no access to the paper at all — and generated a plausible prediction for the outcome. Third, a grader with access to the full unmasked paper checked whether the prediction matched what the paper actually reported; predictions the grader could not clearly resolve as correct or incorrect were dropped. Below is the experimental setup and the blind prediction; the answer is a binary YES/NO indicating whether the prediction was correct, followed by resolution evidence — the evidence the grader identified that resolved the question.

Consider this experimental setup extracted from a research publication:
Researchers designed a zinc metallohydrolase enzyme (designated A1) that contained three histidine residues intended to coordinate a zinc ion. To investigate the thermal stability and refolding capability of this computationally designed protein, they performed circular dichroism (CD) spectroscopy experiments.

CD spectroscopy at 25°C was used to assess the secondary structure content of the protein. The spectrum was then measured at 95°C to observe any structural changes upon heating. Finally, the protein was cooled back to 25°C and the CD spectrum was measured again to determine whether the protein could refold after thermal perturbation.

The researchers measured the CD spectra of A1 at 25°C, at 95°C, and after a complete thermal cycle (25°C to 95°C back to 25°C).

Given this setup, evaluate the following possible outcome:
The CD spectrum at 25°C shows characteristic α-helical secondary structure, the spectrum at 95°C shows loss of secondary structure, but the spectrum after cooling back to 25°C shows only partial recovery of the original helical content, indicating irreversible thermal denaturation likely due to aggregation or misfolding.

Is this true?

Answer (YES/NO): NO